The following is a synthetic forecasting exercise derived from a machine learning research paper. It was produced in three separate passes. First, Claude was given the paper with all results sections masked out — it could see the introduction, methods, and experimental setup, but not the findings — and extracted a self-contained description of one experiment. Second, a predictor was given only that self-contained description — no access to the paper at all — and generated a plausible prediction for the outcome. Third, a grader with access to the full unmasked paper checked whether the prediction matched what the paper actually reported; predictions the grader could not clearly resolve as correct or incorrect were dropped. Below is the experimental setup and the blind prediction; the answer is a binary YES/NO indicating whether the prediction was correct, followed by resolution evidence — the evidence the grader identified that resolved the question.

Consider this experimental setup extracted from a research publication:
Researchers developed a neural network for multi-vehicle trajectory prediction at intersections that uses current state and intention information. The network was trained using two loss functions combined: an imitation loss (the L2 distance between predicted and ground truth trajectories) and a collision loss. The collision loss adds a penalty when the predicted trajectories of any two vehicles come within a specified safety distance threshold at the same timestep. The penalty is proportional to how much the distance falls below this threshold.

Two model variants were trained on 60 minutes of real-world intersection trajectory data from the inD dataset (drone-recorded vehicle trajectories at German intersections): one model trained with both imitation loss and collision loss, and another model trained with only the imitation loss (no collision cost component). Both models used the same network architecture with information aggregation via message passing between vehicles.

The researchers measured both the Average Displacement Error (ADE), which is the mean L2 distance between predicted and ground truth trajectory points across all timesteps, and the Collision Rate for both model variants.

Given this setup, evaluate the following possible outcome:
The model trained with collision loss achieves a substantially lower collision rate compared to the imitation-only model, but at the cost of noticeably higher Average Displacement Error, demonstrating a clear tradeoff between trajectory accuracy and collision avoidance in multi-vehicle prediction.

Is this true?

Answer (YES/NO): NO